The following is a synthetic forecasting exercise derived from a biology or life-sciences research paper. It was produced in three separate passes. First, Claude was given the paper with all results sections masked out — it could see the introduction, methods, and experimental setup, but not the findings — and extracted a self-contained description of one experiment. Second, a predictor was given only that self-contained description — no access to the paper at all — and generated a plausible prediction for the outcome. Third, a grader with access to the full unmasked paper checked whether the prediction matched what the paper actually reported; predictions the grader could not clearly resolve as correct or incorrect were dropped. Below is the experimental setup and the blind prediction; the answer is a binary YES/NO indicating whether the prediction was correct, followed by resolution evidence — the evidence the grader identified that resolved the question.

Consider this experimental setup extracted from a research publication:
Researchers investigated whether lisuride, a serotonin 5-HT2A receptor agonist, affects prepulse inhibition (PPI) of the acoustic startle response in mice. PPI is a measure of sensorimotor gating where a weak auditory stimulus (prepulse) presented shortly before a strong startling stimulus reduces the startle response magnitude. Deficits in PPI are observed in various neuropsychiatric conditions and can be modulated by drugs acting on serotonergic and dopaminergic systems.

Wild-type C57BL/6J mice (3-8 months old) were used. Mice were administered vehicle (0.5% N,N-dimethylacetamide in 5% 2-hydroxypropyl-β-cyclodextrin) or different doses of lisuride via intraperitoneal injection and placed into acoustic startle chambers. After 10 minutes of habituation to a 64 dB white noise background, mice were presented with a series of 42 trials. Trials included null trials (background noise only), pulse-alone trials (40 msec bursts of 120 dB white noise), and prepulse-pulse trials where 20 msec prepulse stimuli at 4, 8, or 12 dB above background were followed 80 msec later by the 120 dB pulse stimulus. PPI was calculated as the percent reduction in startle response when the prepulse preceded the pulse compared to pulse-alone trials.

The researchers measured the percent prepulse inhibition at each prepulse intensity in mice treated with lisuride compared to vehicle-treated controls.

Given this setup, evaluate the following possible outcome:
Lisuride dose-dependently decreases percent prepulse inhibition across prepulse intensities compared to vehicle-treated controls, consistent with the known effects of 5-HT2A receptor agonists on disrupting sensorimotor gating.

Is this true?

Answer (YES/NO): NO